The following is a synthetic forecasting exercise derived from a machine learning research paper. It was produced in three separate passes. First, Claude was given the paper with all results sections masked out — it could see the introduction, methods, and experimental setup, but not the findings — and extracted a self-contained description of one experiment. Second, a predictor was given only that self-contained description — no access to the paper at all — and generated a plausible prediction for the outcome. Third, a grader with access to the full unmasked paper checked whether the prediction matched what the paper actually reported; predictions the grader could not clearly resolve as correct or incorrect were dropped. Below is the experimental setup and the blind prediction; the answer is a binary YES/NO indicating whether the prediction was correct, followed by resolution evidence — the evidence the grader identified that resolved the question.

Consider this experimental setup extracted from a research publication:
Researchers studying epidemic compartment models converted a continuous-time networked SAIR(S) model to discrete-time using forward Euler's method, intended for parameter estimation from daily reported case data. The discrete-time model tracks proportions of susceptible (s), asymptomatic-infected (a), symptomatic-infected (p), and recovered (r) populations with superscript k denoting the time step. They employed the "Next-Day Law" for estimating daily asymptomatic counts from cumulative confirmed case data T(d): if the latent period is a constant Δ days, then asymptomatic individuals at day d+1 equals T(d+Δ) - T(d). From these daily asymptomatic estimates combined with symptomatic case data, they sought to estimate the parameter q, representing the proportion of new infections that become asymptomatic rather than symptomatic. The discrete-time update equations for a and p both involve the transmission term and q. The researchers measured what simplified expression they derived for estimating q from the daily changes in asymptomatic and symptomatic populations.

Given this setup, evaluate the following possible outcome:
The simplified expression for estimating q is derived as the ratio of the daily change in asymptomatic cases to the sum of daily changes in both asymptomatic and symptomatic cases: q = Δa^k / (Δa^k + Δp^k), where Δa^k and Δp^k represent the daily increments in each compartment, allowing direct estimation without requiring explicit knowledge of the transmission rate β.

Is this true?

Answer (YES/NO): YES